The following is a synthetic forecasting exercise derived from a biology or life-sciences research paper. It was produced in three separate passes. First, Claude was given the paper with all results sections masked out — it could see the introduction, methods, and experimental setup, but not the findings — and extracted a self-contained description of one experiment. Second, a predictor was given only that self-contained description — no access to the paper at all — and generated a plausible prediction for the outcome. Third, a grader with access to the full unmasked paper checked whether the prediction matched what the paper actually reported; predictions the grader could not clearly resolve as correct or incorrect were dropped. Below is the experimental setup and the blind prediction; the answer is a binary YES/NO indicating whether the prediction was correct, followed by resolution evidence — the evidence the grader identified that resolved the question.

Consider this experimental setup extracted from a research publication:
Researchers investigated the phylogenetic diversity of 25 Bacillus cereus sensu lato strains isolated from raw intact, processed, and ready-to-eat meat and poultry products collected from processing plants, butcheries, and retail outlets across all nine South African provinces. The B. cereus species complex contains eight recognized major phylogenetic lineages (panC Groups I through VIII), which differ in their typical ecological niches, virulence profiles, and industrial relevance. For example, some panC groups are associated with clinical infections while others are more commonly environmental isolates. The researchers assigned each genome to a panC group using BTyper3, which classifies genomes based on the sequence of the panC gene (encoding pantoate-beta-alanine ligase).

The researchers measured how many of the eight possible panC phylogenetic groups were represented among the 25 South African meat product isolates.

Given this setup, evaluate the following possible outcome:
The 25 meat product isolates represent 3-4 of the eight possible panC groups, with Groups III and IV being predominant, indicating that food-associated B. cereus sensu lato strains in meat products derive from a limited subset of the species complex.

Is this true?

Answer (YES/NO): YES